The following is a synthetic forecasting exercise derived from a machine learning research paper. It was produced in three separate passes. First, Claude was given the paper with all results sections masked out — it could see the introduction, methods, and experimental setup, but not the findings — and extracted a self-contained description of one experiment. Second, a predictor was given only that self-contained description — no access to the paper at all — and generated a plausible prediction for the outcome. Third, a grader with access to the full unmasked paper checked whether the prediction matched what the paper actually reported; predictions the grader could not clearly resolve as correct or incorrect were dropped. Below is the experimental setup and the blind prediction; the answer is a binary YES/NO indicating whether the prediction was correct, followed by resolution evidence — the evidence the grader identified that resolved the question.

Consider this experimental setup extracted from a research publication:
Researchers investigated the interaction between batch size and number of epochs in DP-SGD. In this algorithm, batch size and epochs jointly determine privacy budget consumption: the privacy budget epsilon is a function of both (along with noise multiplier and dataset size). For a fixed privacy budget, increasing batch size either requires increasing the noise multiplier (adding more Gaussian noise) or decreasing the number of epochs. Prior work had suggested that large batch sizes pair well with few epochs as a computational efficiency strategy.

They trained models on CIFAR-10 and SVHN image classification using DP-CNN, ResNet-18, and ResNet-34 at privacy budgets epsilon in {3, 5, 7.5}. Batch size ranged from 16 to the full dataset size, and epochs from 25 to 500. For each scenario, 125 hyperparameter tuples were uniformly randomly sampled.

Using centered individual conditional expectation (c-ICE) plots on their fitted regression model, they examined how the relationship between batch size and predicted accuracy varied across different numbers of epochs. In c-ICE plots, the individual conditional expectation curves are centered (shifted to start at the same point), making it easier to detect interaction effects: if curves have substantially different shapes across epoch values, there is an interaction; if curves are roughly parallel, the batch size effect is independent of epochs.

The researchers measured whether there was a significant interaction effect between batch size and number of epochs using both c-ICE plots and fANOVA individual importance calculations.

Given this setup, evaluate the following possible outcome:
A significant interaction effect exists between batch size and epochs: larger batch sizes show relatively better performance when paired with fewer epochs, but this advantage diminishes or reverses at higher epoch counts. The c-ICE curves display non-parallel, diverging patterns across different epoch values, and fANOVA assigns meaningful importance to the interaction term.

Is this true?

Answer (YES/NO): NO